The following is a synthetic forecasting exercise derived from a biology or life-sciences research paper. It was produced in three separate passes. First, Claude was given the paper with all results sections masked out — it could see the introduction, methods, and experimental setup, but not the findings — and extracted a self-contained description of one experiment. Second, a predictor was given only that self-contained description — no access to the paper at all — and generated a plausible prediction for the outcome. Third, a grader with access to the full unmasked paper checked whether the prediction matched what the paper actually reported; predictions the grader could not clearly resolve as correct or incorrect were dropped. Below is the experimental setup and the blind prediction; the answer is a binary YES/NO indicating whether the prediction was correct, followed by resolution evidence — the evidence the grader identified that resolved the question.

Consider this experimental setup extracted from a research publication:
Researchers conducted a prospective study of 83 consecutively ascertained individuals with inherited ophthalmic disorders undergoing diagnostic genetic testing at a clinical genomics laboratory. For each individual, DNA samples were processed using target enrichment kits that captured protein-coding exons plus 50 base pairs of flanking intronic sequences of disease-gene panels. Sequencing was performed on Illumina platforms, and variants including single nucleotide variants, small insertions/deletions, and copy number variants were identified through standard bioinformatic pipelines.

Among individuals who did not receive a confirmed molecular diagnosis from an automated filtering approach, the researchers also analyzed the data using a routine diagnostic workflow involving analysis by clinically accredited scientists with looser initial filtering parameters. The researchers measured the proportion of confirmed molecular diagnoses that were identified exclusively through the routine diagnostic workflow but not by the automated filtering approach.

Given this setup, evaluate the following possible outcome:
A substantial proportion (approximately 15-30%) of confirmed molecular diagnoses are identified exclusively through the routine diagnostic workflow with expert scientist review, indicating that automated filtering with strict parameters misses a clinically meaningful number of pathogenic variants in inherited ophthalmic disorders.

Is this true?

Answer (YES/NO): NO